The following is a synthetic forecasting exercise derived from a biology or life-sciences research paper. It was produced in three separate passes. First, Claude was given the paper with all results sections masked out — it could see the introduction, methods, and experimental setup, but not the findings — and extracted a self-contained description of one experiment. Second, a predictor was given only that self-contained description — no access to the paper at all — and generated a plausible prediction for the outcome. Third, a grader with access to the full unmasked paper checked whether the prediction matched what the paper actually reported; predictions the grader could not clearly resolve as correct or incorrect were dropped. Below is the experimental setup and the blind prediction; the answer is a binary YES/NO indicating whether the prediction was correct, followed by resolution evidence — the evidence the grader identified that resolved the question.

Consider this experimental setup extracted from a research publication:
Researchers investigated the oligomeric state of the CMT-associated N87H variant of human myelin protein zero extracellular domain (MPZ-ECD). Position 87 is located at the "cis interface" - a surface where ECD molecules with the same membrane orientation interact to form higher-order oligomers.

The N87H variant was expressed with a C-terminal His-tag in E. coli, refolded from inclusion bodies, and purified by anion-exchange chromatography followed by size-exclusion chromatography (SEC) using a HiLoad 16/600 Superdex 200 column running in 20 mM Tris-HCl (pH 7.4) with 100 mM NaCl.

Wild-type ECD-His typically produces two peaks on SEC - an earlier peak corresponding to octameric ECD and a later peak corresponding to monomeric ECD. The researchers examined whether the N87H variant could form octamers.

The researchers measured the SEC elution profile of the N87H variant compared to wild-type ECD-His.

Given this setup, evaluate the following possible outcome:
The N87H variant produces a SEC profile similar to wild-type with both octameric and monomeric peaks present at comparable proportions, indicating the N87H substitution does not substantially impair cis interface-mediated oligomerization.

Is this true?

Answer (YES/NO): NO